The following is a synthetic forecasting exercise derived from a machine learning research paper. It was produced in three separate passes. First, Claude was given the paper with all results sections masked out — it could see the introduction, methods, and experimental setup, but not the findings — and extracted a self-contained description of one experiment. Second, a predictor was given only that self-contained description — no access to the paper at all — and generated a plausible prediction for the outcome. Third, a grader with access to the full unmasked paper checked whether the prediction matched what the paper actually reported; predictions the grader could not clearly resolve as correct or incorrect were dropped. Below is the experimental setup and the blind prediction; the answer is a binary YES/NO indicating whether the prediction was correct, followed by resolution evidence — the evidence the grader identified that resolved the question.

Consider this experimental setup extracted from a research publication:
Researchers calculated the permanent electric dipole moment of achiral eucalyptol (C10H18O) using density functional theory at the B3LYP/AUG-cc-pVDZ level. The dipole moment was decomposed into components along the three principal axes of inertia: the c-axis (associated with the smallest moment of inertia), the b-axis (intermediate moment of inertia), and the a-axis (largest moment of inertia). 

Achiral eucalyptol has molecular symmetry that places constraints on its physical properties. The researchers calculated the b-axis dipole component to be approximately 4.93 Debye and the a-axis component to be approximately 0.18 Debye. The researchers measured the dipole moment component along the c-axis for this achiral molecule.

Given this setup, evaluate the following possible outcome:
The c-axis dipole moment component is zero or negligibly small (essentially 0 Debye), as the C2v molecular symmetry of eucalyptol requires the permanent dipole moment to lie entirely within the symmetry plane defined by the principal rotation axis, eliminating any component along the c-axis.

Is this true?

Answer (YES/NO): YES